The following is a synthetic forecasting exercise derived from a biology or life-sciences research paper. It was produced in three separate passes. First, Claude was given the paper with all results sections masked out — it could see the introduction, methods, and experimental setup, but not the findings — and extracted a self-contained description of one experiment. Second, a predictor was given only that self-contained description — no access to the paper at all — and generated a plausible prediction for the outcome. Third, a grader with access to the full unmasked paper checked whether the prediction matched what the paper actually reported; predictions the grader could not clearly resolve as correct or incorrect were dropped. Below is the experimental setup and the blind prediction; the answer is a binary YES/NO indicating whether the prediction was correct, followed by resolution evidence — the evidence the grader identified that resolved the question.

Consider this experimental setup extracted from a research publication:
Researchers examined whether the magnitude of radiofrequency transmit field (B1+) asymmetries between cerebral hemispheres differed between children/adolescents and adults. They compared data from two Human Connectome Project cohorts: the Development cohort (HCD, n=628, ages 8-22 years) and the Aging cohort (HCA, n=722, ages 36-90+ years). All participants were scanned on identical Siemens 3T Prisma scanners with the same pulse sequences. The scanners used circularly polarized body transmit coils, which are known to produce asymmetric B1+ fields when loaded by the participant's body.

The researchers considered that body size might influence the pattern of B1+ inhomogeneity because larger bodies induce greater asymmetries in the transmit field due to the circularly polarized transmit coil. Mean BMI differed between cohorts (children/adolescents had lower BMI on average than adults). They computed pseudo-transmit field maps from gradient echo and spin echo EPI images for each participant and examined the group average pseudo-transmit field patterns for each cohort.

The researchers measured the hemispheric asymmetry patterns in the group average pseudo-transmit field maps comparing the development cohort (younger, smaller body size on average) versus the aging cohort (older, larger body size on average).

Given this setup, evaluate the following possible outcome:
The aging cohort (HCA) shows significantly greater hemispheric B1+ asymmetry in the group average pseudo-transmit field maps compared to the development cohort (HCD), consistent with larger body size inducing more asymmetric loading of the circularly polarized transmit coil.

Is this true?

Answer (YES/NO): YES